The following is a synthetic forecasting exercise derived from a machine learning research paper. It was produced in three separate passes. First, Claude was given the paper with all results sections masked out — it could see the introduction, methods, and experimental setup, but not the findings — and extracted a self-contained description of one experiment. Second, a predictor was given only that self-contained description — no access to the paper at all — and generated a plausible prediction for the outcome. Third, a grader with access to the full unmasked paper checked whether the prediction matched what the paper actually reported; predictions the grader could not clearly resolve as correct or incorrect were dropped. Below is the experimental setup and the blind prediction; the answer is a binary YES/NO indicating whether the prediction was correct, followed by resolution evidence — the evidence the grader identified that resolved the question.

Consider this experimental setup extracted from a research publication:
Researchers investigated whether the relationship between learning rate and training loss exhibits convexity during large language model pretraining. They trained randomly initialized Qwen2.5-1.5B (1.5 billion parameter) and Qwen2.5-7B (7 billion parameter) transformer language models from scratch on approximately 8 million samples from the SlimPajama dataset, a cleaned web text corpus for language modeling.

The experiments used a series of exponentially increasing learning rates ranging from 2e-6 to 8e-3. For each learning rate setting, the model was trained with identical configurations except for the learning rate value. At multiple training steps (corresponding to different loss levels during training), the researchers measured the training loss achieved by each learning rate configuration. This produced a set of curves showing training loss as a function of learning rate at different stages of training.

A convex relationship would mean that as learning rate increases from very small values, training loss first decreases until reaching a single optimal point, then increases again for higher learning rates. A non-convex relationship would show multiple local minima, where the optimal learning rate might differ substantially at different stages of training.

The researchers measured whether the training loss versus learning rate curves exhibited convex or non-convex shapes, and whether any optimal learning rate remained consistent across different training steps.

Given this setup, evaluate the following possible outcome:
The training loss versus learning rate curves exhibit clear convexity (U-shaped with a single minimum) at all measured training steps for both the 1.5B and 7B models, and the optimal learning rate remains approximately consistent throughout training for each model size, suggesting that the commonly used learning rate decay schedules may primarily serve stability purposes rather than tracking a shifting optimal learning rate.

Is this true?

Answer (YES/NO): YES